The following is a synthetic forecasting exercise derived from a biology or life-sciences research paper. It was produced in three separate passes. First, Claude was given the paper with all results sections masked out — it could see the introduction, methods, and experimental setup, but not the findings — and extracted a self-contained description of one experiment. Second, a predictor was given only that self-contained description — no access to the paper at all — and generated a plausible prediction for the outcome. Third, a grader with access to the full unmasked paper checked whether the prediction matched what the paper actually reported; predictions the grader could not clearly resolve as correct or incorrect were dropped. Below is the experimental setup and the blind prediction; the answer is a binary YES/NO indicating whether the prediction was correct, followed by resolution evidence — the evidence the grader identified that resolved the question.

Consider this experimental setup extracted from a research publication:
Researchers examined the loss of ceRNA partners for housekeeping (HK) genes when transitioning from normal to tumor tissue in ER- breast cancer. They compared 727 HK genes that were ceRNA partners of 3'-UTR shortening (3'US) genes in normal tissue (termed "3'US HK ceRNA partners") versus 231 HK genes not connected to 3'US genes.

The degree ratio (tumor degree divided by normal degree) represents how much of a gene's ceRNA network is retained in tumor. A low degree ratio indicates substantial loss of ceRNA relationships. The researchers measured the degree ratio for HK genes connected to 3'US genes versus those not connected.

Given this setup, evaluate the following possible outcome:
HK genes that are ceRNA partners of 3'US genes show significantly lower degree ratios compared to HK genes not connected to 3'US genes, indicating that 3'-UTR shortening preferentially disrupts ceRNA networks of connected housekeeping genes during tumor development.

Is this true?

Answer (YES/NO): YES